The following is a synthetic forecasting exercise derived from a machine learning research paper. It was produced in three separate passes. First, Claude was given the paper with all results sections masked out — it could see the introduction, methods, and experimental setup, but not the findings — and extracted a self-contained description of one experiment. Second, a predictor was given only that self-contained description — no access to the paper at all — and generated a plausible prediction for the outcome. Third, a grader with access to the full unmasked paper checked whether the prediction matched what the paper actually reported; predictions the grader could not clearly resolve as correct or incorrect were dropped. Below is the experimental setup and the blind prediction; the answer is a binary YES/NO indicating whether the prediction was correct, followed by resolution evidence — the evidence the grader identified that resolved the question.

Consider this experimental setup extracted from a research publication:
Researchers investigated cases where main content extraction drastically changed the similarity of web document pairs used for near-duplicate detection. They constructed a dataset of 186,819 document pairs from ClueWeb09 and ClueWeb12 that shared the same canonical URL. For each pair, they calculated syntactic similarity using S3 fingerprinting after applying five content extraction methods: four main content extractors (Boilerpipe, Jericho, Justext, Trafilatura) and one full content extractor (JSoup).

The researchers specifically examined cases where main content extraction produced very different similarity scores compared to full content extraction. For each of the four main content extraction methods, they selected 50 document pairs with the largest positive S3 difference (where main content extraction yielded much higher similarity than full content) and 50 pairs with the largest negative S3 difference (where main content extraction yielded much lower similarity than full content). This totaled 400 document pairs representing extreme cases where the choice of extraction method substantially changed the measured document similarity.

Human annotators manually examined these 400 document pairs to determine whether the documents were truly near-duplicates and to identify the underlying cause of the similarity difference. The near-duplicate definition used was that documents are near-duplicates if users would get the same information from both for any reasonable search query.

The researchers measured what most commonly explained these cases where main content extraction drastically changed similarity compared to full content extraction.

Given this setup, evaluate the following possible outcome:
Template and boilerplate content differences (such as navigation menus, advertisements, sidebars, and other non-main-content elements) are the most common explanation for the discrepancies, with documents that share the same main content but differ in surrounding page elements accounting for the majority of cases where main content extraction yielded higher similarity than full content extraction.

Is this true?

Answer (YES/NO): NO